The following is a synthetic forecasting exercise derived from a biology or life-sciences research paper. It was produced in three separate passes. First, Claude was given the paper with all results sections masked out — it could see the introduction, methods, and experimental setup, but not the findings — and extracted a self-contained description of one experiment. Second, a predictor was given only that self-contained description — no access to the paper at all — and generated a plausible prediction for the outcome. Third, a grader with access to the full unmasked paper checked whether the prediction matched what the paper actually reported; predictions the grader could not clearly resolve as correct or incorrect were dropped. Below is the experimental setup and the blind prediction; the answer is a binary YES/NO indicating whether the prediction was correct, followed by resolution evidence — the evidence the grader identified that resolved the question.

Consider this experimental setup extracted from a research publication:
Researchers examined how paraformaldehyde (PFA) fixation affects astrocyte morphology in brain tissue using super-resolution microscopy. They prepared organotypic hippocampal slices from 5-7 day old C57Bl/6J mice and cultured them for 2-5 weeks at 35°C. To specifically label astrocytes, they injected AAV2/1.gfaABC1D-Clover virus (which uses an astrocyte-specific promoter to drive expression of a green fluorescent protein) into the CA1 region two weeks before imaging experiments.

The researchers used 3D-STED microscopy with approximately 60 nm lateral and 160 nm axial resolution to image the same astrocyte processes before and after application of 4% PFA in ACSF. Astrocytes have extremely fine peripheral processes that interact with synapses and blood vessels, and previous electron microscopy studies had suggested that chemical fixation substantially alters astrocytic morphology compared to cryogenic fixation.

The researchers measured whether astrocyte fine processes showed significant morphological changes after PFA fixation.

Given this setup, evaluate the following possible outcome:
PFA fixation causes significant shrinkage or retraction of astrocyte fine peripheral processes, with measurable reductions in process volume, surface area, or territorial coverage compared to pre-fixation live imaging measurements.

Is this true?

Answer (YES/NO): NO